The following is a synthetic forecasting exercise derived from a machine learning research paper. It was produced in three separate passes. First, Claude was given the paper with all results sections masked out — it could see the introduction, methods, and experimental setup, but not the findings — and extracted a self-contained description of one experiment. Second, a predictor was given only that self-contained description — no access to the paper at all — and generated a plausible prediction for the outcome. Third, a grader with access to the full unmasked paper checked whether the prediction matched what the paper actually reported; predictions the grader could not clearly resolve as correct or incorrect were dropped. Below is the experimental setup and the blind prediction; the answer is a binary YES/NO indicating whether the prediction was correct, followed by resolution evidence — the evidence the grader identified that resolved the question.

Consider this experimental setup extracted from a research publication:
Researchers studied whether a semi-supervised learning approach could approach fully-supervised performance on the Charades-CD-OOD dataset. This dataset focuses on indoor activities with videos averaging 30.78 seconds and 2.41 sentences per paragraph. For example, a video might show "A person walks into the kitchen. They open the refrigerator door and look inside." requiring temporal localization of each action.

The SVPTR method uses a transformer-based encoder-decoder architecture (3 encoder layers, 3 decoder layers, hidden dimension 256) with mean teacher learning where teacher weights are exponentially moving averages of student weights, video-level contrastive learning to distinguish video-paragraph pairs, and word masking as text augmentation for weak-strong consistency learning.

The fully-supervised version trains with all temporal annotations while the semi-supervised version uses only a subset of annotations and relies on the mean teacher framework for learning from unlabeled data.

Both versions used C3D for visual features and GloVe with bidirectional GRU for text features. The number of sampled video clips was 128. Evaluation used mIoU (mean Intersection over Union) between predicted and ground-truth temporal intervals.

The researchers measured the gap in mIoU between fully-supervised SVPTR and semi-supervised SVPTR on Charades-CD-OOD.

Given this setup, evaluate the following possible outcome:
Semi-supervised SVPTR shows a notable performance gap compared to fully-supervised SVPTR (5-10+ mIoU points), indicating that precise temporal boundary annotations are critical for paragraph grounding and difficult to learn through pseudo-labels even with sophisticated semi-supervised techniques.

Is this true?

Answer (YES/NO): NO